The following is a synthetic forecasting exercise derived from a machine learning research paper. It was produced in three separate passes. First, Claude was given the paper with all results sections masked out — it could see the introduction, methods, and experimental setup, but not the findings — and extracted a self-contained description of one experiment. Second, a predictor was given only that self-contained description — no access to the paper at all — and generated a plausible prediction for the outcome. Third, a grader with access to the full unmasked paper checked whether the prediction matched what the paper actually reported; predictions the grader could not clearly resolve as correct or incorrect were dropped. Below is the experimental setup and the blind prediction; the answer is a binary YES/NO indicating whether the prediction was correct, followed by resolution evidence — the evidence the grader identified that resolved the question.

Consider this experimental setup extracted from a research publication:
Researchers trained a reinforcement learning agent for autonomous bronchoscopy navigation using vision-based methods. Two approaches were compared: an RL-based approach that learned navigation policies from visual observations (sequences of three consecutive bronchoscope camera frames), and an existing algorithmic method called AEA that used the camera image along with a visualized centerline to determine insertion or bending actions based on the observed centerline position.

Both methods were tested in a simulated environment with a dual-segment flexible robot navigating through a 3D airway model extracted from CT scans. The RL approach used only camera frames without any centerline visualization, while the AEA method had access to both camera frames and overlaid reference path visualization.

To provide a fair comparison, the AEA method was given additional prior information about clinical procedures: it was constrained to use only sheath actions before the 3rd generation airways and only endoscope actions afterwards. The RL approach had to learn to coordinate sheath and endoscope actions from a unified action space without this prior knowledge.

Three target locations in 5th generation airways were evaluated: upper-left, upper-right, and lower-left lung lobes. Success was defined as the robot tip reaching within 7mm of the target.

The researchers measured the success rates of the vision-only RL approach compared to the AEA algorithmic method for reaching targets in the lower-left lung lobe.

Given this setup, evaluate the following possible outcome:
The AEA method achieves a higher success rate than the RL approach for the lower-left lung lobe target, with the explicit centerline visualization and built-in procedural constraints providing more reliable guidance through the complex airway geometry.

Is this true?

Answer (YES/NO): NO